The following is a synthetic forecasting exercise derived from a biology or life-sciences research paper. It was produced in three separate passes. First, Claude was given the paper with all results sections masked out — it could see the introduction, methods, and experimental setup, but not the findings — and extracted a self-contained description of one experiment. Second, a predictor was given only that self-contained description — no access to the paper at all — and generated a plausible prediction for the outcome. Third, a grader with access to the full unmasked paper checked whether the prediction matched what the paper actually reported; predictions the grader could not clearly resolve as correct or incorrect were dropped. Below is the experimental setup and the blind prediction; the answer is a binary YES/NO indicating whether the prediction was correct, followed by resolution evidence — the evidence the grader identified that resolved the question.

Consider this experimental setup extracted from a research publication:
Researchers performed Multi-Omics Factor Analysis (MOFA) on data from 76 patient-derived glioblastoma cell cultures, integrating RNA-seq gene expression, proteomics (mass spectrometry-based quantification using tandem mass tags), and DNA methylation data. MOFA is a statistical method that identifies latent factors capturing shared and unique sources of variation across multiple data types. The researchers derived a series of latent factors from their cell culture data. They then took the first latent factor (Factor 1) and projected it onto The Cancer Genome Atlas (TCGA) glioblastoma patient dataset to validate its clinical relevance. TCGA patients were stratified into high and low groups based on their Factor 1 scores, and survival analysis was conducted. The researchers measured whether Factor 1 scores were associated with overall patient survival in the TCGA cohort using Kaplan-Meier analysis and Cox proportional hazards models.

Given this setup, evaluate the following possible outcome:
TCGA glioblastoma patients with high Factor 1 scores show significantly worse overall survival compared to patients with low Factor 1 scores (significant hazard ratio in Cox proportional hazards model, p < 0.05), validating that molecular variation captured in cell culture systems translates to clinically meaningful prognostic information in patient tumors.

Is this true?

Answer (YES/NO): YES